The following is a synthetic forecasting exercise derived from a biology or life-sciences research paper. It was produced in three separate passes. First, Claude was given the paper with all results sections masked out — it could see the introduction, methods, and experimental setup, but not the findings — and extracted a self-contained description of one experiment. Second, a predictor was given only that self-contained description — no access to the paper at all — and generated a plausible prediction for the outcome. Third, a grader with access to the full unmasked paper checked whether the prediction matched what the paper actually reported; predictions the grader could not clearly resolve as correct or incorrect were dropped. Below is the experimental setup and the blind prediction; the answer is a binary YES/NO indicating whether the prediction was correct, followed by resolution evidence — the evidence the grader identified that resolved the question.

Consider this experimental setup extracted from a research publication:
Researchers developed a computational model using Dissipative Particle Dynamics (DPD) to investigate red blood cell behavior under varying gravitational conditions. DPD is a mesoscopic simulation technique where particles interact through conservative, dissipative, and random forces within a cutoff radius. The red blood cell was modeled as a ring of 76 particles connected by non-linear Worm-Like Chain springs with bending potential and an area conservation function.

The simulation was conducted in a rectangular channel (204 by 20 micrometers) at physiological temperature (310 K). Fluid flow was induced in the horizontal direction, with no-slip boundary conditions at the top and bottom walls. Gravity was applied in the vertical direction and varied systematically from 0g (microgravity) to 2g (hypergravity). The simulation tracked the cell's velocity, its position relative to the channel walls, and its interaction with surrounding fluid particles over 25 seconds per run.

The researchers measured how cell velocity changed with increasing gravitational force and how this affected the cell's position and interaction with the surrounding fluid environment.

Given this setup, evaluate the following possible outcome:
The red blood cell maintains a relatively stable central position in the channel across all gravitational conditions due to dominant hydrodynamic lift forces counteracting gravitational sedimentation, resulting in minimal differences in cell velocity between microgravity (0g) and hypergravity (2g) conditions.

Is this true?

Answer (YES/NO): NO